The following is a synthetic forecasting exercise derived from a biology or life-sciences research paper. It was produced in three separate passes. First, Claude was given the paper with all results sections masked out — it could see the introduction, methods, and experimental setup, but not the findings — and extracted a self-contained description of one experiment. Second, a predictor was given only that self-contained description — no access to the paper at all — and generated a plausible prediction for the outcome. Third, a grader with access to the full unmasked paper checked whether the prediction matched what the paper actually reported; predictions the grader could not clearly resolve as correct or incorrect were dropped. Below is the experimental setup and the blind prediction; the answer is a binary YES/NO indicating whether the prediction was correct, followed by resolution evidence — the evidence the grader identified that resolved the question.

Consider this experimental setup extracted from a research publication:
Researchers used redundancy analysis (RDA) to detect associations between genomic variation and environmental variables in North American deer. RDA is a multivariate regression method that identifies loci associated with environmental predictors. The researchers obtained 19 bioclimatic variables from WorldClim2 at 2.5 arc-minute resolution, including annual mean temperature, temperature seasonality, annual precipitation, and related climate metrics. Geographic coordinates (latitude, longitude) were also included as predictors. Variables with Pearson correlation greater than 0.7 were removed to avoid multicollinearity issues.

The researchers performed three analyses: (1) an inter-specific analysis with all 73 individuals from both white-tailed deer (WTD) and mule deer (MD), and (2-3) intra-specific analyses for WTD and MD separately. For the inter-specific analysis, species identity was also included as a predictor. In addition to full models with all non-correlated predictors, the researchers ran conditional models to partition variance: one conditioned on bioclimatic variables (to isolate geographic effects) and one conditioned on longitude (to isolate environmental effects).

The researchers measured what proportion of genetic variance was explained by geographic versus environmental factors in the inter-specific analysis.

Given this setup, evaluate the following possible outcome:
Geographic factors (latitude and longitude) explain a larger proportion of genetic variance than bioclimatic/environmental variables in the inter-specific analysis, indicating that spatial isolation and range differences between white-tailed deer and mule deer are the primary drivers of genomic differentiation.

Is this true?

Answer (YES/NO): NO